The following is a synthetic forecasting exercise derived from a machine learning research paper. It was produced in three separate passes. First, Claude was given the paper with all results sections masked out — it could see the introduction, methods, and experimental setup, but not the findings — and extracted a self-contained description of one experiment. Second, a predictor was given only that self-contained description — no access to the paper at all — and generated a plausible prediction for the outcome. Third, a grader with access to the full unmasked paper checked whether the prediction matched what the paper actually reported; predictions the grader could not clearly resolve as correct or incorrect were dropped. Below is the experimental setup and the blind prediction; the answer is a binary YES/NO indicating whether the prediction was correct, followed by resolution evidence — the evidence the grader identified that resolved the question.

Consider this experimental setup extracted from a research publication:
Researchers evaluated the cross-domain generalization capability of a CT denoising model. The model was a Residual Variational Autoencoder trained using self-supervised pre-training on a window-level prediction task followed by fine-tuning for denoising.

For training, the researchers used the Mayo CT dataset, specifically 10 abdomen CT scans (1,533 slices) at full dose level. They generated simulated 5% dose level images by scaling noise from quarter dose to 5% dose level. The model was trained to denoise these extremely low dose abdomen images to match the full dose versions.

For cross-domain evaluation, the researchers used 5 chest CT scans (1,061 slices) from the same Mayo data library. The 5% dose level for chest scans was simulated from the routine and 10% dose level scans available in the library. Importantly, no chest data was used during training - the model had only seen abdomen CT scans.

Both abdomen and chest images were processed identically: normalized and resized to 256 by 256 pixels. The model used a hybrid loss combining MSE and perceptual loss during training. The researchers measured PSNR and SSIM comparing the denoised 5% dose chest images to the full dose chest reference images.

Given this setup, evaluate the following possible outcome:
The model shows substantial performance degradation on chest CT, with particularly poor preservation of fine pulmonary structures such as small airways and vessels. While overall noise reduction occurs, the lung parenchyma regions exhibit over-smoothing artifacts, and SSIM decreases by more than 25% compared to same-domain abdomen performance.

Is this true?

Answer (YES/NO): NO